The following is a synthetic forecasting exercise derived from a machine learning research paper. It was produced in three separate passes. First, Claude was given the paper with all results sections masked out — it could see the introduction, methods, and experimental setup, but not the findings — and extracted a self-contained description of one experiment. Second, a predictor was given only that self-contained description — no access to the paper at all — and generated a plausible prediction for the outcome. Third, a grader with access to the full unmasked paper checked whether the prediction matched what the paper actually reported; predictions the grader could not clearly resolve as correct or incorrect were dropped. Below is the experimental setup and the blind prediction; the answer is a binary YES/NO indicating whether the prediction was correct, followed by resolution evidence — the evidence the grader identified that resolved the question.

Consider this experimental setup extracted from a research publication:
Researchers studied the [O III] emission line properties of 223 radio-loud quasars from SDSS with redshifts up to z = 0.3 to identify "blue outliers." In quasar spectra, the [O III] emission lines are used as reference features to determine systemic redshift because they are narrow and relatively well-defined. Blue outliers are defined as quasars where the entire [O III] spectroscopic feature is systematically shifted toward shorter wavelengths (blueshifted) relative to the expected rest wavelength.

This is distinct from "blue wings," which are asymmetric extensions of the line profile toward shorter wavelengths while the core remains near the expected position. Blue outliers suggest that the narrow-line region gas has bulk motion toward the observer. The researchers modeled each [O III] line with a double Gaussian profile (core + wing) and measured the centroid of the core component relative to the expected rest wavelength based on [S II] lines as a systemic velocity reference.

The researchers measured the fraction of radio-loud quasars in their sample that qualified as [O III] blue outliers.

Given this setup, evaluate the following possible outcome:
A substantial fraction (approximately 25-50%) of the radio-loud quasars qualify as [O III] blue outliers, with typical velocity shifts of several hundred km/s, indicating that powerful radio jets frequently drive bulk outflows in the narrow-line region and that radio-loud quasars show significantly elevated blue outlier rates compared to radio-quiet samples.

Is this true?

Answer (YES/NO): NO